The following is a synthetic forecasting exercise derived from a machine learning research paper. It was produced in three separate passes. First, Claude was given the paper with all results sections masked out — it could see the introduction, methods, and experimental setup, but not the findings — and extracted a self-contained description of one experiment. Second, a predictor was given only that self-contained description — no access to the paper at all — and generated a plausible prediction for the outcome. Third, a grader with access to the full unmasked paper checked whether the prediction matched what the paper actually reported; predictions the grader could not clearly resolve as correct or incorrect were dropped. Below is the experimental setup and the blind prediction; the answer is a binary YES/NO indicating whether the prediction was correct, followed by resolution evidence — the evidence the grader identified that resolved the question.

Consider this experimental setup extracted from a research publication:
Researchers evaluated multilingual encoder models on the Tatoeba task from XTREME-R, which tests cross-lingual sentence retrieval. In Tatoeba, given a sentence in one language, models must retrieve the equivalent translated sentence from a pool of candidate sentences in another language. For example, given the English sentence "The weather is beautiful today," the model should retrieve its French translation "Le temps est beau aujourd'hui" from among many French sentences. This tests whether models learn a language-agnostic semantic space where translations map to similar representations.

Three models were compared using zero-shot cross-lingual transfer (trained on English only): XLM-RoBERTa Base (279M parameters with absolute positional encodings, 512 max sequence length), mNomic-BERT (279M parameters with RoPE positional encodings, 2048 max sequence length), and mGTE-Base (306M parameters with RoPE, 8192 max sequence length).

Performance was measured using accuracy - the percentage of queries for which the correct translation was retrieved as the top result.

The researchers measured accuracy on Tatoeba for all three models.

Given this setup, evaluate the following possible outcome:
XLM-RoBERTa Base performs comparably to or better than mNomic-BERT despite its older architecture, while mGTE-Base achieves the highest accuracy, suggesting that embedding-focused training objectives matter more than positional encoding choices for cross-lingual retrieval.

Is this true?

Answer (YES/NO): NO